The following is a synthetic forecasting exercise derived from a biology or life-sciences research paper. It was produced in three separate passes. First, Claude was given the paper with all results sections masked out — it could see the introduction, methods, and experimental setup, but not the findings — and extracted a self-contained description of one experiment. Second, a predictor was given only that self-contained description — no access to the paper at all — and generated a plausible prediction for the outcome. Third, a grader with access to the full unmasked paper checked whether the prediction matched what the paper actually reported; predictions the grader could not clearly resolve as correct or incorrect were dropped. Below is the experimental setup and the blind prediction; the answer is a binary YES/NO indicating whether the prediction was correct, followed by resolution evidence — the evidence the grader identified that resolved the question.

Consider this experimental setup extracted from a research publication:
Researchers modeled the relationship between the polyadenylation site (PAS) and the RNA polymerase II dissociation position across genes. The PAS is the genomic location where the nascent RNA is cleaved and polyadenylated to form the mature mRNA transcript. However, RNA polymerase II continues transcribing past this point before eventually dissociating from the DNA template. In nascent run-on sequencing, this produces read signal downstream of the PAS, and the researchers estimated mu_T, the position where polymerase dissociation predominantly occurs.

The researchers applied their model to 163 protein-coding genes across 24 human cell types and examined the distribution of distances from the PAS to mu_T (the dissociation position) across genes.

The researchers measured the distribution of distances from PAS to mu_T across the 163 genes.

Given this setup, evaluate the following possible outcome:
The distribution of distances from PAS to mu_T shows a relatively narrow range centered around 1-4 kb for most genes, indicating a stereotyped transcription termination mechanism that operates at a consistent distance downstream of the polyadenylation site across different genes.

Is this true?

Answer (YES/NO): NO